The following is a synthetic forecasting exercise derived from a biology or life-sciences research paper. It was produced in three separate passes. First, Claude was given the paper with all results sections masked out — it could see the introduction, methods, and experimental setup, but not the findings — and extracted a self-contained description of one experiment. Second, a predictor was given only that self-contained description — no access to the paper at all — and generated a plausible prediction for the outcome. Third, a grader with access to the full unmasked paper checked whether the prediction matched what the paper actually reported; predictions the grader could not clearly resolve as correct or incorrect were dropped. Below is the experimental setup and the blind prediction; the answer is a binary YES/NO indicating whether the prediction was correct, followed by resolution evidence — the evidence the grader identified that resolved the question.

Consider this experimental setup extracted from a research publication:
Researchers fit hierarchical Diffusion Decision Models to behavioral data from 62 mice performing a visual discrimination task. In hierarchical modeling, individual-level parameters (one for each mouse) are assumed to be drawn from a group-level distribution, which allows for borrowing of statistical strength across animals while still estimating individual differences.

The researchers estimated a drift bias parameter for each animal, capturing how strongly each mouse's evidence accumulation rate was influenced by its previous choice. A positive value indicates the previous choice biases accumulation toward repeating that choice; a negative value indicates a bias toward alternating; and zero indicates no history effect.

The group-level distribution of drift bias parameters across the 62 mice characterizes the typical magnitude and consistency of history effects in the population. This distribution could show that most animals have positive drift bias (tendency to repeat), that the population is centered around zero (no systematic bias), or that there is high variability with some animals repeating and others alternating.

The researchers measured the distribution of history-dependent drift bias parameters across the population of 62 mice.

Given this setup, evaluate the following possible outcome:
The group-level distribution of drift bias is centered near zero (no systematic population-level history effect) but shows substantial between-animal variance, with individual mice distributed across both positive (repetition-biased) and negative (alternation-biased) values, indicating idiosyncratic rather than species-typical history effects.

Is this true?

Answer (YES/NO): NO